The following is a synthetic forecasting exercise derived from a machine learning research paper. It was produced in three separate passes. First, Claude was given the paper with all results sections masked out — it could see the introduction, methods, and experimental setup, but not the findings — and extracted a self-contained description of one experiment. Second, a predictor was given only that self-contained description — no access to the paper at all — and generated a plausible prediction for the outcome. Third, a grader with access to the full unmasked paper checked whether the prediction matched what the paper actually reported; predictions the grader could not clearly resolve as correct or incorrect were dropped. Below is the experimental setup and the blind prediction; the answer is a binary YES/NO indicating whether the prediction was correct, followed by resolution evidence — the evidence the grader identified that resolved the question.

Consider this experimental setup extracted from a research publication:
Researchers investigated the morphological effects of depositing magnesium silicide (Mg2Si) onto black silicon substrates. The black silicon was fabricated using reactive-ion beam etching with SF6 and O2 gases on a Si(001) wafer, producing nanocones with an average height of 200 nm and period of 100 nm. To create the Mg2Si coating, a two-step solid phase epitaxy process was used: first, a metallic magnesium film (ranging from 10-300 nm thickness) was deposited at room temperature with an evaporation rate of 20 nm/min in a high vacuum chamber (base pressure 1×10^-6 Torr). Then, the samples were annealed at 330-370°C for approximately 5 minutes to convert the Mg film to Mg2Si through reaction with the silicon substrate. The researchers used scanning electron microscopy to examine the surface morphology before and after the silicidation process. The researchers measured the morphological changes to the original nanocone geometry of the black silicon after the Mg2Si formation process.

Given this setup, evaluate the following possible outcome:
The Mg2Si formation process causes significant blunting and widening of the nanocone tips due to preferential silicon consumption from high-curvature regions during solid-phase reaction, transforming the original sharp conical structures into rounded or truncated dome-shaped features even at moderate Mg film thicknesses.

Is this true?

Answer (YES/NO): NO